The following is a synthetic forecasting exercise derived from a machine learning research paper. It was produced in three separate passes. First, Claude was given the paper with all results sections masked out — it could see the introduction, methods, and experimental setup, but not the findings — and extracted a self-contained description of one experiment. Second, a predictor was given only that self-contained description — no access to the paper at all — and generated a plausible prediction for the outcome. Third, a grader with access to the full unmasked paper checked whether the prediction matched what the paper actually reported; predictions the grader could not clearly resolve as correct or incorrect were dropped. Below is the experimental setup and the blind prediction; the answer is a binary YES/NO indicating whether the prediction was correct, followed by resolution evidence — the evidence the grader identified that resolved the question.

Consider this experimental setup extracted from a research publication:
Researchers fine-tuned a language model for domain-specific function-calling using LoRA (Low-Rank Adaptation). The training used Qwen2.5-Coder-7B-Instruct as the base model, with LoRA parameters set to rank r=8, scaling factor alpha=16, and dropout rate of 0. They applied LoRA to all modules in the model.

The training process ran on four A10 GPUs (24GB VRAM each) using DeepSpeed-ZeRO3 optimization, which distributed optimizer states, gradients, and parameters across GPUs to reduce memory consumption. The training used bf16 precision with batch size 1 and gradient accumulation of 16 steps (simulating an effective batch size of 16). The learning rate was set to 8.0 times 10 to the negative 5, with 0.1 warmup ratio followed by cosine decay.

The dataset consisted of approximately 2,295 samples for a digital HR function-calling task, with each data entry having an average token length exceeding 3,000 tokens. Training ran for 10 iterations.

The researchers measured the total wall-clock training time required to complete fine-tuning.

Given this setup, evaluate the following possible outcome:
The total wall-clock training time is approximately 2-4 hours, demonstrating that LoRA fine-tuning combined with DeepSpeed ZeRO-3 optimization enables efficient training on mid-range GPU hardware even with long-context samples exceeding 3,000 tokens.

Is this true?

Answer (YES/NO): NO